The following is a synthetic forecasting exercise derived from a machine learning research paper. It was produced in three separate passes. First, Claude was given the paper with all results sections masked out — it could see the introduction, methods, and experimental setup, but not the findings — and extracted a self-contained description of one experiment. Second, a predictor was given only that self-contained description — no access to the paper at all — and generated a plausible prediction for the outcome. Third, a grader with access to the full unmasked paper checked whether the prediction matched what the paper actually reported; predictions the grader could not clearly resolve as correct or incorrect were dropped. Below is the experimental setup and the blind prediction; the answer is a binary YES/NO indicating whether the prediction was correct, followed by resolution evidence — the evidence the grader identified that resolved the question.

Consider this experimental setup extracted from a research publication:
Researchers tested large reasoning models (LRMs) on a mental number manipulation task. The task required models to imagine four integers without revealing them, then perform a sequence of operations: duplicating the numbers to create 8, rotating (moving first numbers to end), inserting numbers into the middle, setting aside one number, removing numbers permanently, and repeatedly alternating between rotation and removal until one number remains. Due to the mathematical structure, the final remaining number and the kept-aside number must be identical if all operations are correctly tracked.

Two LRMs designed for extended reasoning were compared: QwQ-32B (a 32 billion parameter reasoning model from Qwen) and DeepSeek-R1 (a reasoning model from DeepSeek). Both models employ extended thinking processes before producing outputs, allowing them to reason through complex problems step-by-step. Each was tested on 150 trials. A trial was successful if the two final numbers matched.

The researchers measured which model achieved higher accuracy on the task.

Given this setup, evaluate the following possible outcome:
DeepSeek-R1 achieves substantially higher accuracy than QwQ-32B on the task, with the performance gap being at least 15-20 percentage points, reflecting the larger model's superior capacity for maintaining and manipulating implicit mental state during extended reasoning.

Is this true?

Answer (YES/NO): NO